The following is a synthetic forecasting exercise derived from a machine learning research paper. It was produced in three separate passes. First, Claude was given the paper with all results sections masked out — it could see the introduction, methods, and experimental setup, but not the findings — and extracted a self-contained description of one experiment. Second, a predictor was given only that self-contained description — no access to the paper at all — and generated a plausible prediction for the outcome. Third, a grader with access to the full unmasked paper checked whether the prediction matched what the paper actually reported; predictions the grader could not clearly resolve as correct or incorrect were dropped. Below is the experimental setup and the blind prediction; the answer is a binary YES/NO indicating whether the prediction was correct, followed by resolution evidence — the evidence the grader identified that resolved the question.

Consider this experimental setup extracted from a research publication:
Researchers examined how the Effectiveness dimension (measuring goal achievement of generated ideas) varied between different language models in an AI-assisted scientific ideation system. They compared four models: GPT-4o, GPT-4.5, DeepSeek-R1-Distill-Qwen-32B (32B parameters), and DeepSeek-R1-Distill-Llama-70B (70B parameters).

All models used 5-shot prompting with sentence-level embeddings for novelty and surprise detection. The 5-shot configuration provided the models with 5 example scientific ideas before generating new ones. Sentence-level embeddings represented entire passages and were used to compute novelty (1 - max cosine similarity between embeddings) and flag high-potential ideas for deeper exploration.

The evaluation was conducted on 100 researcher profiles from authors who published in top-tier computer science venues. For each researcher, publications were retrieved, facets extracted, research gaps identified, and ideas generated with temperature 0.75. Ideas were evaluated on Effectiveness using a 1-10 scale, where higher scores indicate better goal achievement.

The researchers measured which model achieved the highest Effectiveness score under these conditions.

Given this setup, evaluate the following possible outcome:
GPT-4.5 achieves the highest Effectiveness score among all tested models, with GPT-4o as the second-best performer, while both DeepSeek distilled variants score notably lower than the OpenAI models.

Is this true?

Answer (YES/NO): NO